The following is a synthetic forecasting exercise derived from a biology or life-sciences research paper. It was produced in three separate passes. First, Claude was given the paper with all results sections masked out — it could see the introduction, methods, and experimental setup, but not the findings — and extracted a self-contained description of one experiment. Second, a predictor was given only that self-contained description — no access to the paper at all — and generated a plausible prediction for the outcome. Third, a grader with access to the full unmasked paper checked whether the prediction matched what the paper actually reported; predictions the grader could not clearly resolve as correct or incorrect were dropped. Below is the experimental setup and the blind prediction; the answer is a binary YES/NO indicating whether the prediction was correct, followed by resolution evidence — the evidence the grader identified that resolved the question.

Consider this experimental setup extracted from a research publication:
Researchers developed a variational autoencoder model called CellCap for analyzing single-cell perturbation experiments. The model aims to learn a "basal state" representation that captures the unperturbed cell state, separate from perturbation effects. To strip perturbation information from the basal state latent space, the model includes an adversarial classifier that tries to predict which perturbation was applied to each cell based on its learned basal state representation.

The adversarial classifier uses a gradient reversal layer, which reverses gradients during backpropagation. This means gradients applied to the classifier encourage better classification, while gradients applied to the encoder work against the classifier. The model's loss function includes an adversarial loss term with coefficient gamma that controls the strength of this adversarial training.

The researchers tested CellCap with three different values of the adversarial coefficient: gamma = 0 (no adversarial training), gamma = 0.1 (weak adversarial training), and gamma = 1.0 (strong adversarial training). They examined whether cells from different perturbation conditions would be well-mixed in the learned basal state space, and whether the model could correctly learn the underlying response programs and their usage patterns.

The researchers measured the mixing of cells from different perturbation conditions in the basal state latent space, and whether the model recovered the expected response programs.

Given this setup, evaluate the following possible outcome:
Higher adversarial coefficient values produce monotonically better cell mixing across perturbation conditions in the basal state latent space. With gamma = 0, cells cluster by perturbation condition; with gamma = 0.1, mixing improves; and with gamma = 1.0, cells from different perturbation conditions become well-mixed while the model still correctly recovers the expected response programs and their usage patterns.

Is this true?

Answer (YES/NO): NO